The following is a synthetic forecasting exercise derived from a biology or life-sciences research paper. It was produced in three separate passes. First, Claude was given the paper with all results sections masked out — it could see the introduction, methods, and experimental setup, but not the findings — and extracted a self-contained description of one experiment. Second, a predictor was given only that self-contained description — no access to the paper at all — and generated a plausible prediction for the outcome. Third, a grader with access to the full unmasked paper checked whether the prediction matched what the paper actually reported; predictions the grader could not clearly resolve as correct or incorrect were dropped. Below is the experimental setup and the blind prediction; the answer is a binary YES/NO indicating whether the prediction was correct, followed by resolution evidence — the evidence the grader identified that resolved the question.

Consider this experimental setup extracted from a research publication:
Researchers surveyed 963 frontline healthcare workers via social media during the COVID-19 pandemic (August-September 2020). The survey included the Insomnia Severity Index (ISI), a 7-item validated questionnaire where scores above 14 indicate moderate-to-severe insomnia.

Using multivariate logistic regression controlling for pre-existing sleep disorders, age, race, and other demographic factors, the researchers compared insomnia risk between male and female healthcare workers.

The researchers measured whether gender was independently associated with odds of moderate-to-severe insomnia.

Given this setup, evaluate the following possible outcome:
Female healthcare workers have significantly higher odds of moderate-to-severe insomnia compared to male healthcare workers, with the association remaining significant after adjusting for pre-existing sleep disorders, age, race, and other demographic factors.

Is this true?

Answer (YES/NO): YES